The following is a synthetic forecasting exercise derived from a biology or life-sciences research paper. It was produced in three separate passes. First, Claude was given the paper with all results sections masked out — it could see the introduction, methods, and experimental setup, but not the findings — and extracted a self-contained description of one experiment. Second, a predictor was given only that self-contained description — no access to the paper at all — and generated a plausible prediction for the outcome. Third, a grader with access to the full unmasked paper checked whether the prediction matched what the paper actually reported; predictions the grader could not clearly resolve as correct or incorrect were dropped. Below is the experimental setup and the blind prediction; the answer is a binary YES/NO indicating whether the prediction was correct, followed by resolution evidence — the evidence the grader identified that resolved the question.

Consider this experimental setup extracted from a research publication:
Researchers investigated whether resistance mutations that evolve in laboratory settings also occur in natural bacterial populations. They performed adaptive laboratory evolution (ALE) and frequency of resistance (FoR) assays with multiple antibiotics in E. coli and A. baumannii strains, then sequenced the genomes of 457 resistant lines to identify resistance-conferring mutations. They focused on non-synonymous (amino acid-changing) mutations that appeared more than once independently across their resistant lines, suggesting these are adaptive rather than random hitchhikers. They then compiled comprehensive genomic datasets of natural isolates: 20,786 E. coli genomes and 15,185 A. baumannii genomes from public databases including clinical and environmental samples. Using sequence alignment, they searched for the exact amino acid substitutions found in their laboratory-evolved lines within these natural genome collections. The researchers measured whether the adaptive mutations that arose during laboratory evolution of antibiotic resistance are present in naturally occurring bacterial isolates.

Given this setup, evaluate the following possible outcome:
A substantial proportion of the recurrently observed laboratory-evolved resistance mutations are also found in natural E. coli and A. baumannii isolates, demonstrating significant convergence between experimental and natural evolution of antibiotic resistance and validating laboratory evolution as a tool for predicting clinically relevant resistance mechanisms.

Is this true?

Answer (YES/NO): YES